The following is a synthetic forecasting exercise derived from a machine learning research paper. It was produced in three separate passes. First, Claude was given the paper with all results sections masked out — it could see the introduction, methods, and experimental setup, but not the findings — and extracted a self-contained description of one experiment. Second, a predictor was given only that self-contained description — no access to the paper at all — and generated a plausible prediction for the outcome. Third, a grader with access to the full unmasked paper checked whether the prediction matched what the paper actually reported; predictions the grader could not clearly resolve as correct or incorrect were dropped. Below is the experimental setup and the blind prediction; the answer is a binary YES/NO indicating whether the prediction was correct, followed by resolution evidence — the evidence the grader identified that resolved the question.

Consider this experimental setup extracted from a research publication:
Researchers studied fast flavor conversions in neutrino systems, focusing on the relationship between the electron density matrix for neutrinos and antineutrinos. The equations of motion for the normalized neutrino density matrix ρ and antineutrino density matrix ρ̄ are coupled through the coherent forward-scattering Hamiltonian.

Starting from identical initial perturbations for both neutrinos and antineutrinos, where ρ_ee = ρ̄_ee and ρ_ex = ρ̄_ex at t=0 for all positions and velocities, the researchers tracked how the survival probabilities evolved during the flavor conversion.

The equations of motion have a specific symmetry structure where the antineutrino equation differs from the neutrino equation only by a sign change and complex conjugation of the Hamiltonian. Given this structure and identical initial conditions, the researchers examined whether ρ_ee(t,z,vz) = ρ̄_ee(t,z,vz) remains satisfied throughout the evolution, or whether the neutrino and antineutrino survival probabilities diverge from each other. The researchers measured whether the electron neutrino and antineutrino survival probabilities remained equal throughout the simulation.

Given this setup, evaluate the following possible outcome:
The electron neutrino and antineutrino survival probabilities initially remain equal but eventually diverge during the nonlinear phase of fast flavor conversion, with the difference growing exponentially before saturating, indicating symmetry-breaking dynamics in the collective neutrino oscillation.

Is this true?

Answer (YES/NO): NO